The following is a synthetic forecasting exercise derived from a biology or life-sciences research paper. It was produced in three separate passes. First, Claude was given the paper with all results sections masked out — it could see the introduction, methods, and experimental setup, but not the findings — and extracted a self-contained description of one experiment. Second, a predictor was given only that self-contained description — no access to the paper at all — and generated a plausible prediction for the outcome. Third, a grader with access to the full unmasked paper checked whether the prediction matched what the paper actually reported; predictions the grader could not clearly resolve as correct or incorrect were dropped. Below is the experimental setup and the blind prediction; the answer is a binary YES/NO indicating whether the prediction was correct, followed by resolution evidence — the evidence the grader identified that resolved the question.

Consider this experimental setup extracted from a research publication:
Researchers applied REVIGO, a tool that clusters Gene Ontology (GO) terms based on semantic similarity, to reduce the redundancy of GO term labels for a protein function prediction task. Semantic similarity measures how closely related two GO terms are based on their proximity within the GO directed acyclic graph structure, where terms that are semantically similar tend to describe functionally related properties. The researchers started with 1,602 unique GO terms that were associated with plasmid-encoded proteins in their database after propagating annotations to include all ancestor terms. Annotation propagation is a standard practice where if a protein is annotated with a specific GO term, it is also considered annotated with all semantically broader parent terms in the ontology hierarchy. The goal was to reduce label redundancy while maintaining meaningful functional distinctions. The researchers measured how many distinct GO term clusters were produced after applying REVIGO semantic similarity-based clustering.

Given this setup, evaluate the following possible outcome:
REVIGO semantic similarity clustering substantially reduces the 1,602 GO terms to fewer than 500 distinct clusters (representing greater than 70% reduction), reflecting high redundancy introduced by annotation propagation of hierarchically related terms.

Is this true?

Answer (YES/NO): NO